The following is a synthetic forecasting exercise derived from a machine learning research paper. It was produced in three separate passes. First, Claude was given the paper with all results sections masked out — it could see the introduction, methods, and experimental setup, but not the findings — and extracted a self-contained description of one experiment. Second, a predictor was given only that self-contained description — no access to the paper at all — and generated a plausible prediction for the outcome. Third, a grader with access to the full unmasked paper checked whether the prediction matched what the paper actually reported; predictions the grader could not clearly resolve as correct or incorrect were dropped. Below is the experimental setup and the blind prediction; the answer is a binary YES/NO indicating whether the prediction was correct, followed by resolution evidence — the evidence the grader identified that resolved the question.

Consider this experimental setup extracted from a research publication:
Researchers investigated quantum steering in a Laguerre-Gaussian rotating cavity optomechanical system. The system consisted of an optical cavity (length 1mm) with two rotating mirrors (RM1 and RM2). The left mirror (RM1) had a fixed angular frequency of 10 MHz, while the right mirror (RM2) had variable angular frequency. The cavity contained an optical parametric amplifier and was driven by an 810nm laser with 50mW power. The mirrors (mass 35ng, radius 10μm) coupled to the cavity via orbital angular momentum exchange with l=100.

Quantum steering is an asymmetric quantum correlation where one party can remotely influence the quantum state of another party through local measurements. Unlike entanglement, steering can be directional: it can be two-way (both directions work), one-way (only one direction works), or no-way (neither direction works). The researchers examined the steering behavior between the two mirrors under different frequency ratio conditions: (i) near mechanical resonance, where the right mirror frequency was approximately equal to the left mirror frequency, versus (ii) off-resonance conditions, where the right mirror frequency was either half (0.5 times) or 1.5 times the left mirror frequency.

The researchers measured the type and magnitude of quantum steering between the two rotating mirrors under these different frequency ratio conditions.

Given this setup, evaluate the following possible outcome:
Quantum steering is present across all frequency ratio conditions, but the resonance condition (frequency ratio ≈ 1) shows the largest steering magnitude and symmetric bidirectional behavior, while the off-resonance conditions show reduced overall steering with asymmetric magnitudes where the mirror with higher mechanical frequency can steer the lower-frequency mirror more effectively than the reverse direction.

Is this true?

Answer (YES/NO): NO